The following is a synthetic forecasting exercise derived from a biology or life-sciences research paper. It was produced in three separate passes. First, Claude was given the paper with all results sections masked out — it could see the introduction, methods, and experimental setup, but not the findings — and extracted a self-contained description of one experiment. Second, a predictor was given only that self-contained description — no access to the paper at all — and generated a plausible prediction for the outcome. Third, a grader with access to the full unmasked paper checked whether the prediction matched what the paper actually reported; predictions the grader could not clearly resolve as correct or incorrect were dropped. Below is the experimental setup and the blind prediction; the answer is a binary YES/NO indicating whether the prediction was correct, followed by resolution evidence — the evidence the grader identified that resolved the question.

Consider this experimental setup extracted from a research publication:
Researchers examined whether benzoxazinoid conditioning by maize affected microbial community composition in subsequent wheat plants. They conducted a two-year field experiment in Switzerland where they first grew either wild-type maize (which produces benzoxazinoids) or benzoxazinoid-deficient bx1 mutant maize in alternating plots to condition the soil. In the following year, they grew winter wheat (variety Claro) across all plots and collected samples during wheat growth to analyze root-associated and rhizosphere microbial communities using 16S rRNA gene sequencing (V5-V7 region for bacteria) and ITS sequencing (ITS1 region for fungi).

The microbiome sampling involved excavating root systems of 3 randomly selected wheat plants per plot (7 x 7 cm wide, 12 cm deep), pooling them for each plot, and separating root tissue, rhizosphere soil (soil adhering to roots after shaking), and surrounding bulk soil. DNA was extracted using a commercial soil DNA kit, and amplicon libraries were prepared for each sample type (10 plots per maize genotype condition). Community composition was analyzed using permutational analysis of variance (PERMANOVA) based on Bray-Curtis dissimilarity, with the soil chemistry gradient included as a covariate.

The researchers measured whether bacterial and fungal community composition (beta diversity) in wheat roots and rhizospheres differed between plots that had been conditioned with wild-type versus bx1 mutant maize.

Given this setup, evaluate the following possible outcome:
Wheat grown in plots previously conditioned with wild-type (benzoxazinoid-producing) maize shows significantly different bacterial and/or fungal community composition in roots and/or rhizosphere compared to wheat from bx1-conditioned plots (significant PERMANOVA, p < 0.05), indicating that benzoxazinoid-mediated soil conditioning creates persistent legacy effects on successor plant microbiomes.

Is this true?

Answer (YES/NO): NO